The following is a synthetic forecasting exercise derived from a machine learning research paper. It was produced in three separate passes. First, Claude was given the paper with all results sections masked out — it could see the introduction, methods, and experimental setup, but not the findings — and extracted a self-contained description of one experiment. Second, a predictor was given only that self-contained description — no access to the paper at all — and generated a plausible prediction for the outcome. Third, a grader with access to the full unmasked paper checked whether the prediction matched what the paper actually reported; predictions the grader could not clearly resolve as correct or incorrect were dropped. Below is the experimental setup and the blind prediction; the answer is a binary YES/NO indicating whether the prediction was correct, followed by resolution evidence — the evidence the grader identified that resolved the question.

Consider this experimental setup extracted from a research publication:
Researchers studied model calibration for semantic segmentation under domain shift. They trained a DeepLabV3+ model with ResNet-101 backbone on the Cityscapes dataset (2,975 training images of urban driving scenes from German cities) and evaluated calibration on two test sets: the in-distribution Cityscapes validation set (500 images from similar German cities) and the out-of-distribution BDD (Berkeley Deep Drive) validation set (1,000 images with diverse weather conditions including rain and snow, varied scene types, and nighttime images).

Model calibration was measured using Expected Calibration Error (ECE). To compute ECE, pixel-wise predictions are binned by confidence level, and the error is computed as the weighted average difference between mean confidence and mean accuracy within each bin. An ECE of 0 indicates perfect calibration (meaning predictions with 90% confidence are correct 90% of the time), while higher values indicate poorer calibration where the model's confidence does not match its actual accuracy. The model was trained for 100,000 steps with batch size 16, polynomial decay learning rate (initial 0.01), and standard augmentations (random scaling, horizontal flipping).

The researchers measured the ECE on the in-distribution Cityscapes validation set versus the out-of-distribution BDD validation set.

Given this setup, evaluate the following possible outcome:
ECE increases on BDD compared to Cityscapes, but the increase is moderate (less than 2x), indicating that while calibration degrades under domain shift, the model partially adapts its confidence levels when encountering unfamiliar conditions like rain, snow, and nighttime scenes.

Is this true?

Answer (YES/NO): NO